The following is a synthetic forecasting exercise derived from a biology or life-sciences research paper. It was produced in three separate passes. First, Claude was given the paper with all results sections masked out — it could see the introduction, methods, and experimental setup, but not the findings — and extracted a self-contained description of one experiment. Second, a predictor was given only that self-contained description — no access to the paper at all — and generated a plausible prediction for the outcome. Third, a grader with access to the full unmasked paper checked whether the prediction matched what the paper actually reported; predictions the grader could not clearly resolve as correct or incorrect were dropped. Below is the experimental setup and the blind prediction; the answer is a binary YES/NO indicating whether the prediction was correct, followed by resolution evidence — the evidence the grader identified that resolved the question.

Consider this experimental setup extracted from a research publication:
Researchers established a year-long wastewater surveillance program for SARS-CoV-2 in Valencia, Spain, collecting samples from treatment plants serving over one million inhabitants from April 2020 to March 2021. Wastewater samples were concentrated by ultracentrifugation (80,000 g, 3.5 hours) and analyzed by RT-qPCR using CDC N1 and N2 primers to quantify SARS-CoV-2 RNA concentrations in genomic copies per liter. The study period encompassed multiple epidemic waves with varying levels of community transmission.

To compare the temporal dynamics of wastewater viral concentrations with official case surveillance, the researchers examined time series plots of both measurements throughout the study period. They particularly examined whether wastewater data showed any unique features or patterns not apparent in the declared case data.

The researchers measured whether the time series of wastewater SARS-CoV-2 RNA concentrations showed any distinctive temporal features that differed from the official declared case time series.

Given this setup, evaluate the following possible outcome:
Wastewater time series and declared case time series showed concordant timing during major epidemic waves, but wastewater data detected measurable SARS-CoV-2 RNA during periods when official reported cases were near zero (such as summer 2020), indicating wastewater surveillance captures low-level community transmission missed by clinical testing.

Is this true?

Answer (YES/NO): NO